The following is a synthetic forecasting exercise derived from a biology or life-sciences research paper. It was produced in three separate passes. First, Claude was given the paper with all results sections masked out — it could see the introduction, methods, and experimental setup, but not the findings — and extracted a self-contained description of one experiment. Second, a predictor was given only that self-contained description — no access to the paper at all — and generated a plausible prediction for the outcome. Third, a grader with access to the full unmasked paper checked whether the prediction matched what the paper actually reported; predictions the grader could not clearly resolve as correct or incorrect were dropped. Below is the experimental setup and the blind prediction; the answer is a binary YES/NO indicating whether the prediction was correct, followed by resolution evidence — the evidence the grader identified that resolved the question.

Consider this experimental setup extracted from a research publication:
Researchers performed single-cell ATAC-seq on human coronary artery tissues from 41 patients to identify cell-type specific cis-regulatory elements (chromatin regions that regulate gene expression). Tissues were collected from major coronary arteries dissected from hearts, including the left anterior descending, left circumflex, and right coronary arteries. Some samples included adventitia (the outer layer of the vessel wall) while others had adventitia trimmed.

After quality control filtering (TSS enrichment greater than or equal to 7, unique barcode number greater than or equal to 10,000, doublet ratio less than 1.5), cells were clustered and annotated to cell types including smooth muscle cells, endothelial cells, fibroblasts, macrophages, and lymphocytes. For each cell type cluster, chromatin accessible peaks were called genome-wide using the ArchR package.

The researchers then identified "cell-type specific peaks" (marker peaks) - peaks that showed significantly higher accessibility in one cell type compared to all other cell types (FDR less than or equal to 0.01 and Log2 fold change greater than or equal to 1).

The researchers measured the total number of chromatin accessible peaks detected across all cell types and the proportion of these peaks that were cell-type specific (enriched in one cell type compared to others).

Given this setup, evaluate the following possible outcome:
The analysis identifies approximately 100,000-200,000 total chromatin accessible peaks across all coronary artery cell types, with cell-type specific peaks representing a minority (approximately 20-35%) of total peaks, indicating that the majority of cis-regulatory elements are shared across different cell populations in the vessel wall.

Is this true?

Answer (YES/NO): NO